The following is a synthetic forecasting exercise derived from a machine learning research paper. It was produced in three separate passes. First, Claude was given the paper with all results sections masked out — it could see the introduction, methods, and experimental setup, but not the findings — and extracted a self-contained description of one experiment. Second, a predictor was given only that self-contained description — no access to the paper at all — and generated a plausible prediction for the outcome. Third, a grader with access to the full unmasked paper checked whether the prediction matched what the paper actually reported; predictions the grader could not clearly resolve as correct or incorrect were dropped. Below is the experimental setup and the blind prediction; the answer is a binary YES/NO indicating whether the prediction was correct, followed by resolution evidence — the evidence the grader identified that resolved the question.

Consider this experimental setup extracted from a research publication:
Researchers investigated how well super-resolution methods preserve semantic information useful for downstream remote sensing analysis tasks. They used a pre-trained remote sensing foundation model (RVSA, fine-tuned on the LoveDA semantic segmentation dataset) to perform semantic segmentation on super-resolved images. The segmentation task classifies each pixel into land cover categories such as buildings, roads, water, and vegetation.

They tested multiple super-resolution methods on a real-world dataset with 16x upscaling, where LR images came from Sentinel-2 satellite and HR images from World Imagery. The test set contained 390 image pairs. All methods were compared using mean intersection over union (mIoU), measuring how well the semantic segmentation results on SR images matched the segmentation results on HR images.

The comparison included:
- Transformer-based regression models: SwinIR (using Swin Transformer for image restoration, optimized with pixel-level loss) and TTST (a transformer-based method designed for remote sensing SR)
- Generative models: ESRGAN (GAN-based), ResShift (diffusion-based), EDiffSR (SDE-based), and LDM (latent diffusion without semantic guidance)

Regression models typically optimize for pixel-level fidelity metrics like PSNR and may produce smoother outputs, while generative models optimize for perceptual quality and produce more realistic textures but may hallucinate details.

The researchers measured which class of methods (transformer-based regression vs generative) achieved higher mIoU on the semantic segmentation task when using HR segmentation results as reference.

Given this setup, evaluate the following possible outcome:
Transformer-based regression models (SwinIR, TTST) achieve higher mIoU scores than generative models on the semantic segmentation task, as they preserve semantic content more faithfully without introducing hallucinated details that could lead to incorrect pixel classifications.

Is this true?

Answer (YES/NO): NO